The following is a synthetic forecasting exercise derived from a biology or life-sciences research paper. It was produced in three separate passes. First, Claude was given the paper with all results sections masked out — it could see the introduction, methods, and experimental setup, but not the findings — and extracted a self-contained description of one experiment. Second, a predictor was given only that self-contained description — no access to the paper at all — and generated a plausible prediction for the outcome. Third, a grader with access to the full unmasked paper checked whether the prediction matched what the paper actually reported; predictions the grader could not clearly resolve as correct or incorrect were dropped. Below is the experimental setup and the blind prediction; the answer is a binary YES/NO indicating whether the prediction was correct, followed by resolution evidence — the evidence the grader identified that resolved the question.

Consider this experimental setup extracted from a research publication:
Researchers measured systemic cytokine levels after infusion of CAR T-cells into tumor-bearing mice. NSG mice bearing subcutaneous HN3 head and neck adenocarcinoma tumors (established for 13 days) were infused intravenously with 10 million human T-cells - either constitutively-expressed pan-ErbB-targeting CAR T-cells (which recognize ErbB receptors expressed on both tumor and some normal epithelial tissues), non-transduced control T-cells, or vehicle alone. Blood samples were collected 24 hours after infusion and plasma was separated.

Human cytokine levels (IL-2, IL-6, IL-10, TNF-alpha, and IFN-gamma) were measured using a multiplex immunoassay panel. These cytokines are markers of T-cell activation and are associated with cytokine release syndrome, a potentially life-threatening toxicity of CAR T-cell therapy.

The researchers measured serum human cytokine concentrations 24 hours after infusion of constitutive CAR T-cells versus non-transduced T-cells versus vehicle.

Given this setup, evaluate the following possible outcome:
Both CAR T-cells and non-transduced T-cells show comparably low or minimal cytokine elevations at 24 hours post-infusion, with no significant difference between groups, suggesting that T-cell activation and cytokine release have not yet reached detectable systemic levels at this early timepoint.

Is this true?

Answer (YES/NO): NO